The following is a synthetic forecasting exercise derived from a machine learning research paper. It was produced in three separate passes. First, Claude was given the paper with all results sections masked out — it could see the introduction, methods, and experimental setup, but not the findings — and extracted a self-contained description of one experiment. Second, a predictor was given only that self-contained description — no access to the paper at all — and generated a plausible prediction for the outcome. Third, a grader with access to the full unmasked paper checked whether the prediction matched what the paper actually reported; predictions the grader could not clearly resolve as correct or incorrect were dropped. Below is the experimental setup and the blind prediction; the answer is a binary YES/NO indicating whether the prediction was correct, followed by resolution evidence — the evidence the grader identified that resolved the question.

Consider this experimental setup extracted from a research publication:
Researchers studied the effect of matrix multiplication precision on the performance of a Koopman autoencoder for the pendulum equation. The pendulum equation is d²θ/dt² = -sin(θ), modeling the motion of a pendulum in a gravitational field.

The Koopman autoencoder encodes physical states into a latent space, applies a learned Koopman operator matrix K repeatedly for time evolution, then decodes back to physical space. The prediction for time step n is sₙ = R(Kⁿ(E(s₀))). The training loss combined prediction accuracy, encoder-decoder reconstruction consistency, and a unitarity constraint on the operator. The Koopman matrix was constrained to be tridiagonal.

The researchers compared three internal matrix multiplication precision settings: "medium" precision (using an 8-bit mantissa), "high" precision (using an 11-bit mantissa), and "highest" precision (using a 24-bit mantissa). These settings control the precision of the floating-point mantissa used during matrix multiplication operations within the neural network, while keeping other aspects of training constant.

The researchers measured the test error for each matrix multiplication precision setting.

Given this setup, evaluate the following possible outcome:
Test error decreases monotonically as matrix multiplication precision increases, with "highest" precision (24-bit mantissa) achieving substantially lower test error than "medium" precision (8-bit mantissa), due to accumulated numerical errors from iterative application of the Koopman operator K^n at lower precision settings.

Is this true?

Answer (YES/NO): NO